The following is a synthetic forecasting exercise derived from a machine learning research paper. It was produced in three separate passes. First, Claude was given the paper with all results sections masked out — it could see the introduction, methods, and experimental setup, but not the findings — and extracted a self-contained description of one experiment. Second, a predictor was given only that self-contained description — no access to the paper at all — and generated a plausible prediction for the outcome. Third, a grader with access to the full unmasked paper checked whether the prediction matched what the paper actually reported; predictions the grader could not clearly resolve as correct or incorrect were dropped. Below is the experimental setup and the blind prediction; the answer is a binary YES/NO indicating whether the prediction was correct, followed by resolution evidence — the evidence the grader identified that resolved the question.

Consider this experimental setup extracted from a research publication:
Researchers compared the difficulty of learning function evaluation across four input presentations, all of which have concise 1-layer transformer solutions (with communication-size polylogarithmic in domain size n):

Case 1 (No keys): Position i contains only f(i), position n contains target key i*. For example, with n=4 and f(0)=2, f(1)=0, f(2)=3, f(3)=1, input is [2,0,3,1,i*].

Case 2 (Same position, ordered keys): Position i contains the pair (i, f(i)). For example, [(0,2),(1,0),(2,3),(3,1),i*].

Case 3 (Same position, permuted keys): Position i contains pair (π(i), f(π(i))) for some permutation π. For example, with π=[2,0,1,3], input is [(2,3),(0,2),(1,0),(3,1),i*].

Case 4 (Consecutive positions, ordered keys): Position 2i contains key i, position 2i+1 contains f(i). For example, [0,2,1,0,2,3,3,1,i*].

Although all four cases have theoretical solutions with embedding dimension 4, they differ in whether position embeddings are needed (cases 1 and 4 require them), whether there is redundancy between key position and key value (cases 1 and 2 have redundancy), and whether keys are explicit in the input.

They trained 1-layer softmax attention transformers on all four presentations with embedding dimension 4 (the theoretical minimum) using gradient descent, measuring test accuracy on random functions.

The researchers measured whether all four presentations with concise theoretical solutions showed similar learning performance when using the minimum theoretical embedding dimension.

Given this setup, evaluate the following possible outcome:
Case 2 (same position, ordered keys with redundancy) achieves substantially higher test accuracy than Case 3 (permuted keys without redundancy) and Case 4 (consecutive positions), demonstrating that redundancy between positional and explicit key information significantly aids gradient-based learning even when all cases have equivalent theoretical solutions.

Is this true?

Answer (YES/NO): NO